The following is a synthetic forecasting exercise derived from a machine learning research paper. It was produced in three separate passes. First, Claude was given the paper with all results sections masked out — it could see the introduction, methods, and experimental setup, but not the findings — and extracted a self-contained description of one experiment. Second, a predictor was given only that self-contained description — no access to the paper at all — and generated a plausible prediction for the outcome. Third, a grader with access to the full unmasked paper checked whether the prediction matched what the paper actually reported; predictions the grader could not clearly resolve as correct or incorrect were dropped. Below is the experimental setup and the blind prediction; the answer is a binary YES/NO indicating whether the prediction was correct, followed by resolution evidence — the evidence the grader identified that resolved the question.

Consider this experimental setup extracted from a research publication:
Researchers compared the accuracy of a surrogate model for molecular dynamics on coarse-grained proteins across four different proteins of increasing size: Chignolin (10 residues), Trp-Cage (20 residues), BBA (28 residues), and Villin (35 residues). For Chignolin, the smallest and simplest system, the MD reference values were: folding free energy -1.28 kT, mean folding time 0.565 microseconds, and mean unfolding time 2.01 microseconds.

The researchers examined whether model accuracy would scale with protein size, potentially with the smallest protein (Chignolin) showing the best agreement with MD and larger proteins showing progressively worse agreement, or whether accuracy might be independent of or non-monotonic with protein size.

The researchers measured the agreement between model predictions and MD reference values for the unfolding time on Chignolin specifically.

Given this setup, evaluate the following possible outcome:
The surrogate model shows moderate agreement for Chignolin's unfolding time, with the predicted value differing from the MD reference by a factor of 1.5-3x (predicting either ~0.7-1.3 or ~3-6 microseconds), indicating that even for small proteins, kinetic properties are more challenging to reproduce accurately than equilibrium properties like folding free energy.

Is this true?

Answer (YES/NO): NO